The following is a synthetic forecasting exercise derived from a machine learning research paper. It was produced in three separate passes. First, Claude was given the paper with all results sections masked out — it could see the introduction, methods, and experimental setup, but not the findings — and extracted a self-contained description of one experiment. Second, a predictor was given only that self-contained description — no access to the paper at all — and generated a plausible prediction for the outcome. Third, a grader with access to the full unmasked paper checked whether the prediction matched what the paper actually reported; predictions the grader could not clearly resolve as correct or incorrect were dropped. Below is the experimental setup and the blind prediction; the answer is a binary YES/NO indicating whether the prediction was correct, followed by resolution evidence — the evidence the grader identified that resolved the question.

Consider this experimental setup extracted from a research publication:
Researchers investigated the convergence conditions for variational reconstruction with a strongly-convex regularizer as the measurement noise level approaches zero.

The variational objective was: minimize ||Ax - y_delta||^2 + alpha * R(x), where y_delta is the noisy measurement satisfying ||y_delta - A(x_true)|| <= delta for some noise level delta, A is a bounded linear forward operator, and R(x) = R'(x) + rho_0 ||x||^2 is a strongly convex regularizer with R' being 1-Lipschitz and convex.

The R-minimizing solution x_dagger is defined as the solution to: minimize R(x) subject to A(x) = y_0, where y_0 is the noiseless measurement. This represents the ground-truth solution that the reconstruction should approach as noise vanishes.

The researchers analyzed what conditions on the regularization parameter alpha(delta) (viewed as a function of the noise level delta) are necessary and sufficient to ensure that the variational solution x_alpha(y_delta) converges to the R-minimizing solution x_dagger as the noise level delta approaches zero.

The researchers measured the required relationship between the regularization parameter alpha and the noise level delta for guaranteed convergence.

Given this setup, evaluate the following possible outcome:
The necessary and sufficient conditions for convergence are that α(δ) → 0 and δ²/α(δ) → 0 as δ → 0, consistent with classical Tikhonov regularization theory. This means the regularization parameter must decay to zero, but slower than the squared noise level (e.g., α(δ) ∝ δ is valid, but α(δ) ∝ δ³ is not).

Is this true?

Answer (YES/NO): NO